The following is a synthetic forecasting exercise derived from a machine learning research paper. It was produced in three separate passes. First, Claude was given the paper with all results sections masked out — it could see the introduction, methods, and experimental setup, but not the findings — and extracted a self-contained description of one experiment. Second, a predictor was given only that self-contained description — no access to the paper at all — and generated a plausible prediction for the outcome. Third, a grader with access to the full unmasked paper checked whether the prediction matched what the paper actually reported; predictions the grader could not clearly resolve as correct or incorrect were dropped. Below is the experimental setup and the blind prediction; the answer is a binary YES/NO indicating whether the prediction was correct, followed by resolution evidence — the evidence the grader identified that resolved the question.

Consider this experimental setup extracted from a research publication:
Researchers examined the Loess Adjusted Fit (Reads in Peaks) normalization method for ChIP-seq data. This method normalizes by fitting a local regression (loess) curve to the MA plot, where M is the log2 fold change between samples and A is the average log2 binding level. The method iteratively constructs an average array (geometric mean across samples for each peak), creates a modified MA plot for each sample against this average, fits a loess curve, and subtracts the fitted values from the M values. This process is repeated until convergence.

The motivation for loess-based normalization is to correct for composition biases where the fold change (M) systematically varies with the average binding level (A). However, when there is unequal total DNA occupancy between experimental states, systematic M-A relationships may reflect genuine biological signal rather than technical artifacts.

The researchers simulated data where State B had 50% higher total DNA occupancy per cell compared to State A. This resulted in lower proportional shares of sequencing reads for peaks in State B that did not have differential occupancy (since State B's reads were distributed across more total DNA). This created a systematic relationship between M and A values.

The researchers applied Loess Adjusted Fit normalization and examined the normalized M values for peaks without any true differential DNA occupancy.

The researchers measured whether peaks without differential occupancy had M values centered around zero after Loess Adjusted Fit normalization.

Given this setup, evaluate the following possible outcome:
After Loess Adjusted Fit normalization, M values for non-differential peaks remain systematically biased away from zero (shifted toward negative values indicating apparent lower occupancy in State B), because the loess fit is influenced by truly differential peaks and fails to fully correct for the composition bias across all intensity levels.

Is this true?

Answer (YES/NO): NO